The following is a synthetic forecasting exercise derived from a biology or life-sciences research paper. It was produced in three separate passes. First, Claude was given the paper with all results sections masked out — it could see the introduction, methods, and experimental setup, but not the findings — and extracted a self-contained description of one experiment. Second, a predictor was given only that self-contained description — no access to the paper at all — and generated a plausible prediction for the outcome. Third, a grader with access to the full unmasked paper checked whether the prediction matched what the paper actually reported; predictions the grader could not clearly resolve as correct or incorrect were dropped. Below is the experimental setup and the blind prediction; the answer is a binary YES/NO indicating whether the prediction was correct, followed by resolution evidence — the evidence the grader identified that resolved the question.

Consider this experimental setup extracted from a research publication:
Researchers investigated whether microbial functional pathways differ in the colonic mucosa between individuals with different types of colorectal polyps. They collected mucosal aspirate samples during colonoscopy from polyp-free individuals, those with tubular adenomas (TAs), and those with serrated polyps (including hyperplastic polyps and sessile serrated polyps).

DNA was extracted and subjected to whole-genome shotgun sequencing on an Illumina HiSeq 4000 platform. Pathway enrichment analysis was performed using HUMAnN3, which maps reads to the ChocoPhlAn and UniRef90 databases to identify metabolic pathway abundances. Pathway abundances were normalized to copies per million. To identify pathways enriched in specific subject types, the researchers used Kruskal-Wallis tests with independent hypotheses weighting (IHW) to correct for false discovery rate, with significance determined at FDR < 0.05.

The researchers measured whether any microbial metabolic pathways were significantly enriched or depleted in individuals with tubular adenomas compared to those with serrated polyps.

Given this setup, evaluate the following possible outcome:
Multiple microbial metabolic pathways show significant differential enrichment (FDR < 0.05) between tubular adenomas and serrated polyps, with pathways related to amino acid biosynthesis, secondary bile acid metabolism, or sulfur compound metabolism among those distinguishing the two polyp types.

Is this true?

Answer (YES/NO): NO